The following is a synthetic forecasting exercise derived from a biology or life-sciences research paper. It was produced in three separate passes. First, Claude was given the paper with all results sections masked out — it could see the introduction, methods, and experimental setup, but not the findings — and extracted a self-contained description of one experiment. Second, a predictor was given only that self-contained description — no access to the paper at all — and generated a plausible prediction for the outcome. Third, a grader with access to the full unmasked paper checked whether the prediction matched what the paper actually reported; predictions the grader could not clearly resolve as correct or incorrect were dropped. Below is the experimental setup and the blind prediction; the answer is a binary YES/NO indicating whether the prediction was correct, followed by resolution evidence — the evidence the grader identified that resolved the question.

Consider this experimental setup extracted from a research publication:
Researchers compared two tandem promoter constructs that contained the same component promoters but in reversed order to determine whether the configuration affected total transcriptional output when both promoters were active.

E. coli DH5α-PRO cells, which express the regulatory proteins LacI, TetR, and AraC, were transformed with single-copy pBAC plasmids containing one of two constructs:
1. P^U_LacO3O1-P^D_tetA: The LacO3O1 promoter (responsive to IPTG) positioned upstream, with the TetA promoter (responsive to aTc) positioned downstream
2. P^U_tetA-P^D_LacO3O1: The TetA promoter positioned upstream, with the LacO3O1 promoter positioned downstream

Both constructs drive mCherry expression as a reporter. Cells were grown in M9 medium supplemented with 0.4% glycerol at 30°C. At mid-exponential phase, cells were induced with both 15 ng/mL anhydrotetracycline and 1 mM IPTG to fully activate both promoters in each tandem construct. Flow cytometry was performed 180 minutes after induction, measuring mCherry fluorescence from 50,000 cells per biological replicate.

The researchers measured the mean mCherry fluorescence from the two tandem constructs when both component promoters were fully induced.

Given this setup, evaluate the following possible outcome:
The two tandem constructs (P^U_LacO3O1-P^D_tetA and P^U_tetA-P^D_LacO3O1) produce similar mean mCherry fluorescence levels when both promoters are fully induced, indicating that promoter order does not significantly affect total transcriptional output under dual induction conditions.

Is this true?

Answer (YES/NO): NO